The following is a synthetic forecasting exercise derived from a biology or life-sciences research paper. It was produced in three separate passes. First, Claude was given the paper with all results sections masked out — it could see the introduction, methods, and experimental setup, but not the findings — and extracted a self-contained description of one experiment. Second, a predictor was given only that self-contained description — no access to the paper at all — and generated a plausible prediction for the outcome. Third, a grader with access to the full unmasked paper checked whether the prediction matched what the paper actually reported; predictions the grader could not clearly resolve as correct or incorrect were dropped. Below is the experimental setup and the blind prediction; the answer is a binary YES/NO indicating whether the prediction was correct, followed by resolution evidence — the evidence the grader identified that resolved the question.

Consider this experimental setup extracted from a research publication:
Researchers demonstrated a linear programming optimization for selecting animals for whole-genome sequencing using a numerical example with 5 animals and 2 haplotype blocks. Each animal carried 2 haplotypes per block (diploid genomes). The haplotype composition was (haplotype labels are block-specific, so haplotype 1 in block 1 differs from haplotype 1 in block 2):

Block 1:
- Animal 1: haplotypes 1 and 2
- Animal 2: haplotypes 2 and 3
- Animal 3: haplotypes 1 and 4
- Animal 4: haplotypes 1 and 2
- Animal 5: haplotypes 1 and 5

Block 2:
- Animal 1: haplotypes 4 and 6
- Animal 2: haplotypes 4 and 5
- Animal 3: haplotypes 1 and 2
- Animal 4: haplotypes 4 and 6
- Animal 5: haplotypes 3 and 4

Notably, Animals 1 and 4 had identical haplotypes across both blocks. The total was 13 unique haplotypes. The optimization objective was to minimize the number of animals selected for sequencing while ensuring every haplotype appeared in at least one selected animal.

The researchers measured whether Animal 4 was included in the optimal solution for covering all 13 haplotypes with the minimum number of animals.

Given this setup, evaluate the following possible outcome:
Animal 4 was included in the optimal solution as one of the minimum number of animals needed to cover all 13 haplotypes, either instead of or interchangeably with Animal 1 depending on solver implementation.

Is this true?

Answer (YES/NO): NO